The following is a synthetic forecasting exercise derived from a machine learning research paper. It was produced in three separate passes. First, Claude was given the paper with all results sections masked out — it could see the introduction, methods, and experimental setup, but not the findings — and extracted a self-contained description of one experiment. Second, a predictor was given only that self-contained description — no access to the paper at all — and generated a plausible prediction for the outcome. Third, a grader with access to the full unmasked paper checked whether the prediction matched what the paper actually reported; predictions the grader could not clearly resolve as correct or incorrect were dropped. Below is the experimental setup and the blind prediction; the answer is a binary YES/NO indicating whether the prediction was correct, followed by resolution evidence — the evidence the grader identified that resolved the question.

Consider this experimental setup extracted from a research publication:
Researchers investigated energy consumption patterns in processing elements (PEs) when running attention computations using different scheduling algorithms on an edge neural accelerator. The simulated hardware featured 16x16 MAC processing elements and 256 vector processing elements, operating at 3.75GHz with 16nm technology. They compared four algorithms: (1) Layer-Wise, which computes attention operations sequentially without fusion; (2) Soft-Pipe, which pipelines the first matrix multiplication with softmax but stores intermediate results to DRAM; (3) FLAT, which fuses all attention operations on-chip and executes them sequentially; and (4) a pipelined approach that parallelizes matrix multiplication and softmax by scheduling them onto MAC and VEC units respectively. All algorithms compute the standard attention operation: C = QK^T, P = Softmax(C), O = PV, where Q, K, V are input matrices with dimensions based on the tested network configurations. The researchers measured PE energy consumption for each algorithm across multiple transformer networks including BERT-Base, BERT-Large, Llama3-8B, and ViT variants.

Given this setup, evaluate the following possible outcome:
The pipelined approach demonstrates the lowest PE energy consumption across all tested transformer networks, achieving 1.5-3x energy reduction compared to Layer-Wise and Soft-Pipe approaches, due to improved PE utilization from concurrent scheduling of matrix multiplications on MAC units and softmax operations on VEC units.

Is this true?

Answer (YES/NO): NO